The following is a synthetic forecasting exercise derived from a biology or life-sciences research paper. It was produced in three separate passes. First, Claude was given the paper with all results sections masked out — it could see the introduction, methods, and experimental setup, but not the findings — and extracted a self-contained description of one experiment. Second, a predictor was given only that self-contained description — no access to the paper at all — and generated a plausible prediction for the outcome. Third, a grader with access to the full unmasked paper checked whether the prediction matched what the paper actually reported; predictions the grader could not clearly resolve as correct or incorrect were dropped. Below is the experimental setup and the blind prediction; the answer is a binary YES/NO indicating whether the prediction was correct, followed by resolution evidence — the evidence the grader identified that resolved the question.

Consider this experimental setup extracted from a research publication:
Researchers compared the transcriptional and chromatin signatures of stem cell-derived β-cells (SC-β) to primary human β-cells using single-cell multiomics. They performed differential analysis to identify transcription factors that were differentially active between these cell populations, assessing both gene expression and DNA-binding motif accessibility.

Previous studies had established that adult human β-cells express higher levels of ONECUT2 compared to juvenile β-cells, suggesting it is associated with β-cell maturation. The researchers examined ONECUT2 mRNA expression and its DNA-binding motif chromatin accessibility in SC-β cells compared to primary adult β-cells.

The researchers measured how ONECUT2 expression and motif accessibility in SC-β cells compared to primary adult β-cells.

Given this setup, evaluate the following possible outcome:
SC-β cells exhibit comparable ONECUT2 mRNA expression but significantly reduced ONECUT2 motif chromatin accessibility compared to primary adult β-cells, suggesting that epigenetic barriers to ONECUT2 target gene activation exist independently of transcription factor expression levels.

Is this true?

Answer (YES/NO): NO